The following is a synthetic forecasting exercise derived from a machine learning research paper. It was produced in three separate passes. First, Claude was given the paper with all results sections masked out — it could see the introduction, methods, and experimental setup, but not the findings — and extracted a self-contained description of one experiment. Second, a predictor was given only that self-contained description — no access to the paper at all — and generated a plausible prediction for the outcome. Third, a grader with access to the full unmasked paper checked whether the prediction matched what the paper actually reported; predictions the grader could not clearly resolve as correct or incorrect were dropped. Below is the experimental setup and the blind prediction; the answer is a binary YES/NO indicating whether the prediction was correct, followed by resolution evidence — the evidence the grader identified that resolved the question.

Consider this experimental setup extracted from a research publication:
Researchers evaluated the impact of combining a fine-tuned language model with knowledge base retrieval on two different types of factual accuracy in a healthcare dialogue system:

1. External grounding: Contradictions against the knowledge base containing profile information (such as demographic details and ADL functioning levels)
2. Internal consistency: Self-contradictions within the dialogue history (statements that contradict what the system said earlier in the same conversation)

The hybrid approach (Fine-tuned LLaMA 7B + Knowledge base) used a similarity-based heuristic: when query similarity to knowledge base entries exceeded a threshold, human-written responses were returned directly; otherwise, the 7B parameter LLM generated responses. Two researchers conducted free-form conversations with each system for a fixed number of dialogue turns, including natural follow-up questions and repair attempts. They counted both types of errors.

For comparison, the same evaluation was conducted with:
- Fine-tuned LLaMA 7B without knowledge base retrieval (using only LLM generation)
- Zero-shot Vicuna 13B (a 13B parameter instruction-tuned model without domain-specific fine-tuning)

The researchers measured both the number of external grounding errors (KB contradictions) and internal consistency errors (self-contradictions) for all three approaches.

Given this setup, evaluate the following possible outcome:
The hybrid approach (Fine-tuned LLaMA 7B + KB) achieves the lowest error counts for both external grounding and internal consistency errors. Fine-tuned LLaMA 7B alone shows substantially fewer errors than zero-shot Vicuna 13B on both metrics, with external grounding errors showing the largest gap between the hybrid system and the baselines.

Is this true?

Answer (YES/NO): NO